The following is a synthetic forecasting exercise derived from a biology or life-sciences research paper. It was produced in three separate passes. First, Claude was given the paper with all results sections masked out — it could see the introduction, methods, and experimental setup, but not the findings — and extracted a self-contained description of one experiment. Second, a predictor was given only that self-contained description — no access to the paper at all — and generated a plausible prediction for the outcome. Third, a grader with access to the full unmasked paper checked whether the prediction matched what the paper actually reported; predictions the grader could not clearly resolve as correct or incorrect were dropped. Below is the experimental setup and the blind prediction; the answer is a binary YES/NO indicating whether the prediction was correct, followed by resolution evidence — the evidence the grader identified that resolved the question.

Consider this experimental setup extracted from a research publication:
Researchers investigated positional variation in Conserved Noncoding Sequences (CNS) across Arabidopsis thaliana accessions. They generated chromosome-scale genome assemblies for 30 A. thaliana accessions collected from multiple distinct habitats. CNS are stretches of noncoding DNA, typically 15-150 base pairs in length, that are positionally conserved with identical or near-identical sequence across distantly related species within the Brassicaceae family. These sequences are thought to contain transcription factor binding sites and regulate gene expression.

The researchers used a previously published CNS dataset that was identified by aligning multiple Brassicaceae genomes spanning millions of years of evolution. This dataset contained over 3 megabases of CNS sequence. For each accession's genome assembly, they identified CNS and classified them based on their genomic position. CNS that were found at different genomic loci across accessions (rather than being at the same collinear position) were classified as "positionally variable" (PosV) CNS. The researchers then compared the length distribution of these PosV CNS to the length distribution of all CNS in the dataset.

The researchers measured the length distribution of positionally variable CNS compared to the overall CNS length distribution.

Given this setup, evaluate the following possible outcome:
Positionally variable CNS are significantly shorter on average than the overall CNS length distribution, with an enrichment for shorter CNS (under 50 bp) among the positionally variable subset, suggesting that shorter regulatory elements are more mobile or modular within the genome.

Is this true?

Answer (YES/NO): YES